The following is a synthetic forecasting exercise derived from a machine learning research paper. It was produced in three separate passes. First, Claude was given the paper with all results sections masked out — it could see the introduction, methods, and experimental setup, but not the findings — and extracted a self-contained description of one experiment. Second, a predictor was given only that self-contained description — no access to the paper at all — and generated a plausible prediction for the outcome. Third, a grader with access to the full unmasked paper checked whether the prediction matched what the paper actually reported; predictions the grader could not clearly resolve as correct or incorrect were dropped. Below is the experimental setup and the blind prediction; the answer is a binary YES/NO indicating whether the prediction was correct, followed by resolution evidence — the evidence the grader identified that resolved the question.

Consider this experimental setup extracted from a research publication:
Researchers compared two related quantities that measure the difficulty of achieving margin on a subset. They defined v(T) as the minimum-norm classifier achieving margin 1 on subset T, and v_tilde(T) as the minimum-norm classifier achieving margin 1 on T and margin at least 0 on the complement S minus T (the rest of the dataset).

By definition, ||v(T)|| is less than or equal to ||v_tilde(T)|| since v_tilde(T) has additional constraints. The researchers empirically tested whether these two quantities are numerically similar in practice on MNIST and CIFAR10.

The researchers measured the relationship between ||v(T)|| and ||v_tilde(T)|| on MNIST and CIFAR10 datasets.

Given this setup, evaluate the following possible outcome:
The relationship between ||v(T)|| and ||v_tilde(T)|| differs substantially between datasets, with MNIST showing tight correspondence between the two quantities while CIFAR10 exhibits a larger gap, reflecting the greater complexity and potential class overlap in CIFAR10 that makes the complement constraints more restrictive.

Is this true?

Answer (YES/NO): NO